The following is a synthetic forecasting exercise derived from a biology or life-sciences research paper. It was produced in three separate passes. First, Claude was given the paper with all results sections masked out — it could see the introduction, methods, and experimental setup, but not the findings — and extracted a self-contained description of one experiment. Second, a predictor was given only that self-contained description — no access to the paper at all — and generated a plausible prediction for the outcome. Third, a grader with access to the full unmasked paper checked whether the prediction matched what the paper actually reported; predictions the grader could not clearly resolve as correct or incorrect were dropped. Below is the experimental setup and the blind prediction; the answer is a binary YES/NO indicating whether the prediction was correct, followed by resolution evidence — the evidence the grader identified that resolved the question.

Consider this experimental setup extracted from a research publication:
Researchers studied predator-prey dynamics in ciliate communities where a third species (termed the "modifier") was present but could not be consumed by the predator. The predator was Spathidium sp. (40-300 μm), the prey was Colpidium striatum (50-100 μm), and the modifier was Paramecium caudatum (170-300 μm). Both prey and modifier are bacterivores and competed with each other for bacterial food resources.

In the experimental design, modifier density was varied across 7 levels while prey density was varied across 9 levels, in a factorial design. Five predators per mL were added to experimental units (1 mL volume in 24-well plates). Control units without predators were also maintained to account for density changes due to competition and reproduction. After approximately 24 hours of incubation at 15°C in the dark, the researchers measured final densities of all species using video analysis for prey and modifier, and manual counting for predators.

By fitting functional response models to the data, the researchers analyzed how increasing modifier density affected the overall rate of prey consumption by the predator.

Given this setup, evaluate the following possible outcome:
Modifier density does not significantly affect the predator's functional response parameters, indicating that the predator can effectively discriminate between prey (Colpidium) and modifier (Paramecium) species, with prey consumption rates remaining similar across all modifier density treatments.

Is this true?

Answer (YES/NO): NO